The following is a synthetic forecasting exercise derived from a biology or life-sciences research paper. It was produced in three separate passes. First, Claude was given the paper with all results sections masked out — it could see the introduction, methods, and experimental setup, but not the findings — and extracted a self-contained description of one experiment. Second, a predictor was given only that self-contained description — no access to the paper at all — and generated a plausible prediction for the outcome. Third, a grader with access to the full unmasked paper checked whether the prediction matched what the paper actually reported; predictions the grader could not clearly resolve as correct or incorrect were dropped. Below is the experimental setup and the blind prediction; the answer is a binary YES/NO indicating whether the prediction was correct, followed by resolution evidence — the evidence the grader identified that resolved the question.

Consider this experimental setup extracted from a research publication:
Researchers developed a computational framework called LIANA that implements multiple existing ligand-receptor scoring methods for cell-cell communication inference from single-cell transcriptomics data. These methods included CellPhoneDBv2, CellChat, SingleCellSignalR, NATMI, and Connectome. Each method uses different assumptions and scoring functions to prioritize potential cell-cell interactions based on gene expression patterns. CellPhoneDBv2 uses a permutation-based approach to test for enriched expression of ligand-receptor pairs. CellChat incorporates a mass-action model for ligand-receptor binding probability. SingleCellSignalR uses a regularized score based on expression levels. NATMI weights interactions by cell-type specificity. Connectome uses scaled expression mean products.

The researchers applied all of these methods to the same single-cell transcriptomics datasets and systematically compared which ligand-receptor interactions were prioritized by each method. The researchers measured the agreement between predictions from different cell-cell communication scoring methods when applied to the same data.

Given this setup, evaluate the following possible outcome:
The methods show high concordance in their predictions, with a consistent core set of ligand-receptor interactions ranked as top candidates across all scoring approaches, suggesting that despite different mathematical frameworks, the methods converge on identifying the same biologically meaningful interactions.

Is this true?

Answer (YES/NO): NO